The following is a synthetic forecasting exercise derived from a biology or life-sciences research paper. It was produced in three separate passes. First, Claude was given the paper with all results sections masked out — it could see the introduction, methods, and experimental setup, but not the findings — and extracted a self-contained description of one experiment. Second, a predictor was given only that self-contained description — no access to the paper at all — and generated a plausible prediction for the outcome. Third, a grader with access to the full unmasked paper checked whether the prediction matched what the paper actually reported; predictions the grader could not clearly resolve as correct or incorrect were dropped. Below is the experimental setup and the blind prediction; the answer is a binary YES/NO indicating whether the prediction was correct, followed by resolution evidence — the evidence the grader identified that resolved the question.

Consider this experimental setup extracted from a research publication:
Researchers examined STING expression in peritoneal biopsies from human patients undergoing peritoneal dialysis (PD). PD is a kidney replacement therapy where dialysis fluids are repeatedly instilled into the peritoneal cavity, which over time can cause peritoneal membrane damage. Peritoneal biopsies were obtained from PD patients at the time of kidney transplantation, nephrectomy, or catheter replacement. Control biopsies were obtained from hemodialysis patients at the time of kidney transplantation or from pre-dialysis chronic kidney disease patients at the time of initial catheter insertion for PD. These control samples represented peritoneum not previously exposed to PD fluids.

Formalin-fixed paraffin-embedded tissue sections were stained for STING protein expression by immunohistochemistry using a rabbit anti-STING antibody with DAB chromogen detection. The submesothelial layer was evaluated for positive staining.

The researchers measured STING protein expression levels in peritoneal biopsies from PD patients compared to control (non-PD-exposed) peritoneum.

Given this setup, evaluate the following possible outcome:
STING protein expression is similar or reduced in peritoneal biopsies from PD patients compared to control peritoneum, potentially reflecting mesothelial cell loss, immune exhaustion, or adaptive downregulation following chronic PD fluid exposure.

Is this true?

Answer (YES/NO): NO